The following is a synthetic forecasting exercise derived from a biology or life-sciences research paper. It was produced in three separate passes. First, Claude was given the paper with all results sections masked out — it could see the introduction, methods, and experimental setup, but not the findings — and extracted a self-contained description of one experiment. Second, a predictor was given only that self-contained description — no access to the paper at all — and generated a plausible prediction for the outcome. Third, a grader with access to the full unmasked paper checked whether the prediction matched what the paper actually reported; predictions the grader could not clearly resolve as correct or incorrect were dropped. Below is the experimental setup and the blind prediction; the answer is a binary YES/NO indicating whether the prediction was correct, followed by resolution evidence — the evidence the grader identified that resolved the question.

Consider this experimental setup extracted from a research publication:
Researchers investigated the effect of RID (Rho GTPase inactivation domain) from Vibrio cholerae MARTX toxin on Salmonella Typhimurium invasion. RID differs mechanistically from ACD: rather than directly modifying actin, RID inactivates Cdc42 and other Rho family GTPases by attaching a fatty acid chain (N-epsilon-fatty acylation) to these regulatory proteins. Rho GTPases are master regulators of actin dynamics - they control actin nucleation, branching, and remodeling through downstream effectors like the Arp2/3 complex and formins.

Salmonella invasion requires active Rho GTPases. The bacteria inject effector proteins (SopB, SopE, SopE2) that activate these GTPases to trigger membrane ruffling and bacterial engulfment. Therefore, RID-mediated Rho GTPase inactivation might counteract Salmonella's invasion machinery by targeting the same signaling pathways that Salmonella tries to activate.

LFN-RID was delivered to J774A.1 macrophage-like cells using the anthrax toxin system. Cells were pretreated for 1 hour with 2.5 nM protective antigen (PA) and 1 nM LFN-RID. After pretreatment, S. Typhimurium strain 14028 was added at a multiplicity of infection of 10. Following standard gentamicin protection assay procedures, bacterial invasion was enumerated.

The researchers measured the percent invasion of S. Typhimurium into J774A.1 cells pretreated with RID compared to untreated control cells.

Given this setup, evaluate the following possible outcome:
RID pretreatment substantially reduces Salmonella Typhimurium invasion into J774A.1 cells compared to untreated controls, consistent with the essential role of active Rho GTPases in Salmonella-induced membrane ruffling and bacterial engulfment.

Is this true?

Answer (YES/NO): YES